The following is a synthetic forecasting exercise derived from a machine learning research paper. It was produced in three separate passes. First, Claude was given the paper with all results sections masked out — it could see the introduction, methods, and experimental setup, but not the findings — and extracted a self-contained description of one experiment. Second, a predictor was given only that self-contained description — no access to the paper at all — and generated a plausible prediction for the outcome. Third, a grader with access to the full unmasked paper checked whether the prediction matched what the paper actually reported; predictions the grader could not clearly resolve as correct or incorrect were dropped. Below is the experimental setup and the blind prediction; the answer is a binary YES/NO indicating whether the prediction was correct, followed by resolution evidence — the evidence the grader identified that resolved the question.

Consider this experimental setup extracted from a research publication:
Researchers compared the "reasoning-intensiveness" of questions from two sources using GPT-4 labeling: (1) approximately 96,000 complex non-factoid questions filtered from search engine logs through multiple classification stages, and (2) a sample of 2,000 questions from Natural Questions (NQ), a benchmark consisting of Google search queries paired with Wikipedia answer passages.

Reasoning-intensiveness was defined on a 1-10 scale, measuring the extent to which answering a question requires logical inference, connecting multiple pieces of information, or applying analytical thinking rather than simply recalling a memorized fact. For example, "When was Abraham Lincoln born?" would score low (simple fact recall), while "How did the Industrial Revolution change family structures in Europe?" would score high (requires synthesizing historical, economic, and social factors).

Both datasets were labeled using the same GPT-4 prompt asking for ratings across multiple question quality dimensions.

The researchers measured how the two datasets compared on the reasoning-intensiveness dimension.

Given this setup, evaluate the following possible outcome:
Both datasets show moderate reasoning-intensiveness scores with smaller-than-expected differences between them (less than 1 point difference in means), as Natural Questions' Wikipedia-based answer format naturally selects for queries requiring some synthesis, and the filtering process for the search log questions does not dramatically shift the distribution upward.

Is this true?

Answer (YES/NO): NO